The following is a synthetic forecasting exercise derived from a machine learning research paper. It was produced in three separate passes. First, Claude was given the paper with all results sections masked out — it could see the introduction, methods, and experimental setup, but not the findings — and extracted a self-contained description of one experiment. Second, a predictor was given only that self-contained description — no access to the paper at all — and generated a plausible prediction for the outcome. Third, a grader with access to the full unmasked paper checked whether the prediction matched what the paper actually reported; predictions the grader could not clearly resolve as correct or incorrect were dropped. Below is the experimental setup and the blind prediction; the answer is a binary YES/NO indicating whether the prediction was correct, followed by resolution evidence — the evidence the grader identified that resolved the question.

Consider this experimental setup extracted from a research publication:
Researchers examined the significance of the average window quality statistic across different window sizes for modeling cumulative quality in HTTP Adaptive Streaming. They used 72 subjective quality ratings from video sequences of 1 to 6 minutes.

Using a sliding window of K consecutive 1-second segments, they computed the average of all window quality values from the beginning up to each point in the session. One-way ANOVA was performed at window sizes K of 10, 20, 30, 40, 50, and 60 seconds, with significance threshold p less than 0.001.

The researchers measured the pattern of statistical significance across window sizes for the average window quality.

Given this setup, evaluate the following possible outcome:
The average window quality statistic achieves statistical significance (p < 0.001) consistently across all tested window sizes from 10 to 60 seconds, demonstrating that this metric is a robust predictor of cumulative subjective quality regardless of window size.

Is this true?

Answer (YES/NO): NO